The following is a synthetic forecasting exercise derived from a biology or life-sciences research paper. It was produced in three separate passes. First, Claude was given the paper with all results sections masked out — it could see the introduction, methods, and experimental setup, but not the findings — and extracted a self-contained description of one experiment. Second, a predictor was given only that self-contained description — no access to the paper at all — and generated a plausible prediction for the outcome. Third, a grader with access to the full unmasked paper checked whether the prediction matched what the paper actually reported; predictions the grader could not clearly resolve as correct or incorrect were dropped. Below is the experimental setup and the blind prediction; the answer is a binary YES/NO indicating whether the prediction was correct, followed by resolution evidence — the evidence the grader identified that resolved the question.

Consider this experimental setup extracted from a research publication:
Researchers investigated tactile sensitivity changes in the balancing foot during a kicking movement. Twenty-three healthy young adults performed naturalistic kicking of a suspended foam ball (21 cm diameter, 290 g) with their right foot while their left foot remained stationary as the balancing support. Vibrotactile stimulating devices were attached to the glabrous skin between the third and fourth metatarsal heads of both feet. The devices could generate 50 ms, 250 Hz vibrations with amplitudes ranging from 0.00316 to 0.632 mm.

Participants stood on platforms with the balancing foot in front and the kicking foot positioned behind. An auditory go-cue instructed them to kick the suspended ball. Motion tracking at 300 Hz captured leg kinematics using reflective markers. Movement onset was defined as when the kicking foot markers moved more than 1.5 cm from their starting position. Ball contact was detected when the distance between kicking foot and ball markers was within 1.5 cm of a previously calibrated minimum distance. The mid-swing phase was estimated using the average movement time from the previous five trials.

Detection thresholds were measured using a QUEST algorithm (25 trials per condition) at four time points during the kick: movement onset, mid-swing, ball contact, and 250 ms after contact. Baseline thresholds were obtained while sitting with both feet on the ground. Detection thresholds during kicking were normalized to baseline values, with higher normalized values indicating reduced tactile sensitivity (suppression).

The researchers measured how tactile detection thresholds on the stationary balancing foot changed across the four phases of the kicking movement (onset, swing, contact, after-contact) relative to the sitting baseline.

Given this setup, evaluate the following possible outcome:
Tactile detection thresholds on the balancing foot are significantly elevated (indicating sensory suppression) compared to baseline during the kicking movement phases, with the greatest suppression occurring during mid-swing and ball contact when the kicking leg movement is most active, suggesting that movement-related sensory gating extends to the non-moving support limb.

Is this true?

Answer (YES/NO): NO